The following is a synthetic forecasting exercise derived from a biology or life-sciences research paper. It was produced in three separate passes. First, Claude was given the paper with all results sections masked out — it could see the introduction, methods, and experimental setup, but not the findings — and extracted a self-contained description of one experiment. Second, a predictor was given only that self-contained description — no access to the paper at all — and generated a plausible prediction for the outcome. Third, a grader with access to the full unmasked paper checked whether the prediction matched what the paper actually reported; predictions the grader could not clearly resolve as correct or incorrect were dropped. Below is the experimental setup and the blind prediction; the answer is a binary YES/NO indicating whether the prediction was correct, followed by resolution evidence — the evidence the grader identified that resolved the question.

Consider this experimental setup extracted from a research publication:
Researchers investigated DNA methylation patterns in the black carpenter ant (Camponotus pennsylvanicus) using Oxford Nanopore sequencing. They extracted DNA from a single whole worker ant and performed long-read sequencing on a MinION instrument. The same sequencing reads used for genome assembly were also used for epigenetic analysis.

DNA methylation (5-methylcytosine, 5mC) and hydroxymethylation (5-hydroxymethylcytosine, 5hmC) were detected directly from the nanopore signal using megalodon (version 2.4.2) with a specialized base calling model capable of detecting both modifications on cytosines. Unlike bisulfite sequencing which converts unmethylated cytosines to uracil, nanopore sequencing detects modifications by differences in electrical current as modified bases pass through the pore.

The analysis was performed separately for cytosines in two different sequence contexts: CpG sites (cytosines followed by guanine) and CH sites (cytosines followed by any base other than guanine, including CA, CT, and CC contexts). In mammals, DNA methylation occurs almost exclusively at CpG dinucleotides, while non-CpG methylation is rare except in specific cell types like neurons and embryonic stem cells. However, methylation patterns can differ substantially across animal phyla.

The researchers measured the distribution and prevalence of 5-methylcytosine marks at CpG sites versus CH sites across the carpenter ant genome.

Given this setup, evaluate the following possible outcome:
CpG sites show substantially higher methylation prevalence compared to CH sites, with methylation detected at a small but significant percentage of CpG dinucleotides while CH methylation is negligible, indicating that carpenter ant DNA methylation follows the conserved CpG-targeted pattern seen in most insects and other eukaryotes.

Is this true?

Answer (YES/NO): NO